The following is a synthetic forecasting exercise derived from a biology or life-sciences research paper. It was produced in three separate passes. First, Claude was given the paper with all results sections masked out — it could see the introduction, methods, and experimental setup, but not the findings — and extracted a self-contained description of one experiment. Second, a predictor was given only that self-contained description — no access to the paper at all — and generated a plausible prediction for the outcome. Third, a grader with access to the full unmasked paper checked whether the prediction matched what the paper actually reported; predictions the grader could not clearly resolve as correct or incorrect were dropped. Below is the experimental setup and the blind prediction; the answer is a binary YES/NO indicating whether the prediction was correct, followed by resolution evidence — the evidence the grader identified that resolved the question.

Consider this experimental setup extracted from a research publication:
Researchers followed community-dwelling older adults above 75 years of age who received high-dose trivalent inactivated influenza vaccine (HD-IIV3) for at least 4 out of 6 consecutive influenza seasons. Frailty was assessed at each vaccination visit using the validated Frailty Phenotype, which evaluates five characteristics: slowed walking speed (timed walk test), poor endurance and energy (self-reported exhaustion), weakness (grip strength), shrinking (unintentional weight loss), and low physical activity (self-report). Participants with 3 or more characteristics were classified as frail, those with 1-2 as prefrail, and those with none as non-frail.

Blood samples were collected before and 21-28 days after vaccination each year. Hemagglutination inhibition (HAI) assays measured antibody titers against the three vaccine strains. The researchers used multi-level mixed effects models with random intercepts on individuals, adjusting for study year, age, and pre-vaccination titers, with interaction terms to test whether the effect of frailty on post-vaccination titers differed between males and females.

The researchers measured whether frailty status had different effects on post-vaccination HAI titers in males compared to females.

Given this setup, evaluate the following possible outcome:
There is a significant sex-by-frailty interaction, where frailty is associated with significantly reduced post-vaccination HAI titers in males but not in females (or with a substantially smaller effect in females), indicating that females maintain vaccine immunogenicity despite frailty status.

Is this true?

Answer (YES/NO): NO